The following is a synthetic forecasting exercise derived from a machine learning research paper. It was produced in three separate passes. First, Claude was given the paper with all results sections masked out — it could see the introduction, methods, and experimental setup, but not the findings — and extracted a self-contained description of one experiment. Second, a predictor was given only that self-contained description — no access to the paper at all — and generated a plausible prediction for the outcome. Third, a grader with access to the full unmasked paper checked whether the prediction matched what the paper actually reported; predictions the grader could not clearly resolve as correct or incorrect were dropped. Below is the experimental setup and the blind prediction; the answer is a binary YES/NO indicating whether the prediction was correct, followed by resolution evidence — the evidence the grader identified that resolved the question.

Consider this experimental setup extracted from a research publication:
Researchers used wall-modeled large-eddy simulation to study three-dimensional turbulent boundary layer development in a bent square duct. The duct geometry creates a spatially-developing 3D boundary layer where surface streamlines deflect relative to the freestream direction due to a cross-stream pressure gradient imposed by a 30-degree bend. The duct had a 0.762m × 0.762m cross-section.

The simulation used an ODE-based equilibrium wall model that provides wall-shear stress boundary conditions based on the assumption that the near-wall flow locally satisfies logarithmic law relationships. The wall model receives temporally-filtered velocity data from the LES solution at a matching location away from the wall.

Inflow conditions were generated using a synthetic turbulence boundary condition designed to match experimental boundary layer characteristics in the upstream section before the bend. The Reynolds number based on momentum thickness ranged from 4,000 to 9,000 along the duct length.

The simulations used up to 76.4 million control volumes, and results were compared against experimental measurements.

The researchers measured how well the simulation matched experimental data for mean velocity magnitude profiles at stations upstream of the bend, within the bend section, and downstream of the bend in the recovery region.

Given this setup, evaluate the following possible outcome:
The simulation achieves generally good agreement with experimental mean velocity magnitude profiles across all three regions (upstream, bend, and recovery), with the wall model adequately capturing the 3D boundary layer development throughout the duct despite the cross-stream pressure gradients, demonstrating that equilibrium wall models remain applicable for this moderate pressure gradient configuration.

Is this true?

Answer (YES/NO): NO